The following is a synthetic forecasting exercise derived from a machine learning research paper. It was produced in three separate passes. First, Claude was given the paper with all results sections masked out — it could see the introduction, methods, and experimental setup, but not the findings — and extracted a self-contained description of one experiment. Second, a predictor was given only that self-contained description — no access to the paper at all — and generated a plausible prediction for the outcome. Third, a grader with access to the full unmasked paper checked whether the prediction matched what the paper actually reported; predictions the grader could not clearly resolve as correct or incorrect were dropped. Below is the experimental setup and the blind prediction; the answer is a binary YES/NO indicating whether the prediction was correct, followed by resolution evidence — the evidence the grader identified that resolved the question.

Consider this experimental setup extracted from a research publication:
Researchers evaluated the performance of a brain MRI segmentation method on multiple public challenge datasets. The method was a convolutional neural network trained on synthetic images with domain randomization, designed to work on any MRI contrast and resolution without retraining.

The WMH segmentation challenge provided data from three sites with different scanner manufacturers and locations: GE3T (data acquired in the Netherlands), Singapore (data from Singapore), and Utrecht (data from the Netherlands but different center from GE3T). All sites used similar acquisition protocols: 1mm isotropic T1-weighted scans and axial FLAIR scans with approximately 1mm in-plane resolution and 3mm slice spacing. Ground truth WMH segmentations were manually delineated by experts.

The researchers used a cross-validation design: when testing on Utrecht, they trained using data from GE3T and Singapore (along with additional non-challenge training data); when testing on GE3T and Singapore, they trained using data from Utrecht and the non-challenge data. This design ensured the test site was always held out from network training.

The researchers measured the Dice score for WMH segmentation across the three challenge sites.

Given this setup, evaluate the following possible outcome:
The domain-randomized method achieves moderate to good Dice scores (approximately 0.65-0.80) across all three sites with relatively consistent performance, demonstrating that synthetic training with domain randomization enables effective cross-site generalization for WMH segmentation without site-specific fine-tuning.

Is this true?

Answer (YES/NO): NO